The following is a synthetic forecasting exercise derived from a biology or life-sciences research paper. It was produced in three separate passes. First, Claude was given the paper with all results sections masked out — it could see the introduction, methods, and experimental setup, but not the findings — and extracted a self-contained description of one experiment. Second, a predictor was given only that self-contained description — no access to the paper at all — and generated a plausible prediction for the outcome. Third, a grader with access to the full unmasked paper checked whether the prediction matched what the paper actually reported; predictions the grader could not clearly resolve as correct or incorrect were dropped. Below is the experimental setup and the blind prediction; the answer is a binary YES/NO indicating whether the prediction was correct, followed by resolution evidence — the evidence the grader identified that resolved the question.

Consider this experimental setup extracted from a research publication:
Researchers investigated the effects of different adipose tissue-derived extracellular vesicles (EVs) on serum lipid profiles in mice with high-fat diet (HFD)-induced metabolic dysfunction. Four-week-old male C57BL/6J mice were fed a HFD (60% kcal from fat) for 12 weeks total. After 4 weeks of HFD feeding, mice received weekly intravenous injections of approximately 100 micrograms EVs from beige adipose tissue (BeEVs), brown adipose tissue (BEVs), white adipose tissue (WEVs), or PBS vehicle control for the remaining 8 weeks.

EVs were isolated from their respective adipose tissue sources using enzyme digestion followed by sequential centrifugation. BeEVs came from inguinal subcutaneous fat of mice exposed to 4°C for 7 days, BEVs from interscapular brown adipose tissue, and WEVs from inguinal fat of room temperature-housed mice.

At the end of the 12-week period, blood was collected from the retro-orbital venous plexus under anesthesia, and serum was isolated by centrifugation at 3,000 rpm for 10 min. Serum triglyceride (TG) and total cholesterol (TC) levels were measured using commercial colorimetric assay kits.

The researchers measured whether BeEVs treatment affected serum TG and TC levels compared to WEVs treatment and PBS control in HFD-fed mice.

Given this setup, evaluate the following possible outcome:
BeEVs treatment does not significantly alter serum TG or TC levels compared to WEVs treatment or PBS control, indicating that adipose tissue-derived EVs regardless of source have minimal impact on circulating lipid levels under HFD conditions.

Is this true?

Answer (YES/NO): NO